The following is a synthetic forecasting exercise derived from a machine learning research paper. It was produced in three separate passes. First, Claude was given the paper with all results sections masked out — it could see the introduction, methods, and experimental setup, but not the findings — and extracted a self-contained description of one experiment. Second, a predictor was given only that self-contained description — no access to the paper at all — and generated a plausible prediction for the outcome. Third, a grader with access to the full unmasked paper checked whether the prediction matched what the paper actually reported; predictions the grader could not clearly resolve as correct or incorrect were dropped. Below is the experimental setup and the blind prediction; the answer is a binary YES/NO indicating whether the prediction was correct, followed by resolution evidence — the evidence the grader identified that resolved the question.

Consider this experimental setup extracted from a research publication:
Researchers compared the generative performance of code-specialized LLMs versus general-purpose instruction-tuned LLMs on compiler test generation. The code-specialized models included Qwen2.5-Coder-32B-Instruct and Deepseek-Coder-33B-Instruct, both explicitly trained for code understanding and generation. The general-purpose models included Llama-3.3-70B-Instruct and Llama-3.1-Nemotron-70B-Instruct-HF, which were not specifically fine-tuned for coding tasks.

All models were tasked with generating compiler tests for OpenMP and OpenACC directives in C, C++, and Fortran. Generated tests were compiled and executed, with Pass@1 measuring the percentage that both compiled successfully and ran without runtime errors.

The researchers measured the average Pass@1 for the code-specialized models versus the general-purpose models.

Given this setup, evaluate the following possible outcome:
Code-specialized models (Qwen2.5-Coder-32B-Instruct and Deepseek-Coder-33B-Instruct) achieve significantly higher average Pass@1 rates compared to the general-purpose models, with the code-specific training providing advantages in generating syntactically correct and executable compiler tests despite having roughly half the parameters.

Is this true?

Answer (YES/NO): YES